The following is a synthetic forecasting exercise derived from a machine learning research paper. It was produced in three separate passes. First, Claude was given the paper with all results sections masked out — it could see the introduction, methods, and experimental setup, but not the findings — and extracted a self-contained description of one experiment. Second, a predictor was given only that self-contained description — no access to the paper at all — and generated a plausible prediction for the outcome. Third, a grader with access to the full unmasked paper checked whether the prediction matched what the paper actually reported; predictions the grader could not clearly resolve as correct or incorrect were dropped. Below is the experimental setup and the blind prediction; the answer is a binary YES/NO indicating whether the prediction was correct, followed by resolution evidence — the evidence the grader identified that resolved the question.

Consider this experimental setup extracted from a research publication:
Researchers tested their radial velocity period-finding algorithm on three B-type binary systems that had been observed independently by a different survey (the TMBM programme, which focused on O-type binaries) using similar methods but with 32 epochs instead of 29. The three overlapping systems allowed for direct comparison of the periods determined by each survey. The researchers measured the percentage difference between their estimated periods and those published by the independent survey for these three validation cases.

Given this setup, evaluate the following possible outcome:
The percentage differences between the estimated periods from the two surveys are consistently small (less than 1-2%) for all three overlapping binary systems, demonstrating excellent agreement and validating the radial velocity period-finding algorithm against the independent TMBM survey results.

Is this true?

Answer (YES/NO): YES